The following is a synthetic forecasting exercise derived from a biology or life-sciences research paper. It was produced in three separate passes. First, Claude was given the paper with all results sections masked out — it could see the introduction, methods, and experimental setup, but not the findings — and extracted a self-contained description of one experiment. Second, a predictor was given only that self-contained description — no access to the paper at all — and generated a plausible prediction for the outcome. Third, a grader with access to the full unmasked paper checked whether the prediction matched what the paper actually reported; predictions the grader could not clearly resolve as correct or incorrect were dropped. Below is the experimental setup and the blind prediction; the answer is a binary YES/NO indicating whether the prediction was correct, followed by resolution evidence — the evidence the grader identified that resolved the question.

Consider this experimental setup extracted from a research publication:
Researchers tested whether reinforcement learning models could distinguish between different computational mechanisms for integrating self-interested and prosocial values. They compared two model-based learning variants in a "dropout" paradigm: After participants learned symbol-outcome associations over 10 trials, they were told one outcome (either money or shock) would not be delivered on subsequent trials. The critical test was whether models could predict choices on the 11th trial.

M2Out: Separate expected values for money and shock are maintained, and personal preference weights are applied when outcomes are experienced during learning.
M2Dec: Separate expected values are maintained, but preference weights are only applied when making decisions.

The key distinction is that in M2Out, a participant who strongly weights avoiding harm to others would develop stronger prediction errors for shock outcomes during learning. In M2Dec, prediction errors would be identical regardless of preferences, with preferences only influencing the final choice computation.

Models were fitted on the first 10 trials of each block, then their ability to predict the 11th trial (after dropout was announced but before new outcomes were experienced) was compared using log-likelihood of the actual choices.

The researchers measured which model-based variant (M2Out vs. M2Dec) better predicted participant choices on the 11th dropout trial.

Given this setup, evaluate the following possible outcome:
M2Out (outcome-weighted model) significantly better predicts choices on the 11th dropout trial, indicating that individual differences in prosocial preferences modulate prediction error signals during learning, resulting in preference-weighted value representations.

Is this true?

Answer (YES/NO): YES